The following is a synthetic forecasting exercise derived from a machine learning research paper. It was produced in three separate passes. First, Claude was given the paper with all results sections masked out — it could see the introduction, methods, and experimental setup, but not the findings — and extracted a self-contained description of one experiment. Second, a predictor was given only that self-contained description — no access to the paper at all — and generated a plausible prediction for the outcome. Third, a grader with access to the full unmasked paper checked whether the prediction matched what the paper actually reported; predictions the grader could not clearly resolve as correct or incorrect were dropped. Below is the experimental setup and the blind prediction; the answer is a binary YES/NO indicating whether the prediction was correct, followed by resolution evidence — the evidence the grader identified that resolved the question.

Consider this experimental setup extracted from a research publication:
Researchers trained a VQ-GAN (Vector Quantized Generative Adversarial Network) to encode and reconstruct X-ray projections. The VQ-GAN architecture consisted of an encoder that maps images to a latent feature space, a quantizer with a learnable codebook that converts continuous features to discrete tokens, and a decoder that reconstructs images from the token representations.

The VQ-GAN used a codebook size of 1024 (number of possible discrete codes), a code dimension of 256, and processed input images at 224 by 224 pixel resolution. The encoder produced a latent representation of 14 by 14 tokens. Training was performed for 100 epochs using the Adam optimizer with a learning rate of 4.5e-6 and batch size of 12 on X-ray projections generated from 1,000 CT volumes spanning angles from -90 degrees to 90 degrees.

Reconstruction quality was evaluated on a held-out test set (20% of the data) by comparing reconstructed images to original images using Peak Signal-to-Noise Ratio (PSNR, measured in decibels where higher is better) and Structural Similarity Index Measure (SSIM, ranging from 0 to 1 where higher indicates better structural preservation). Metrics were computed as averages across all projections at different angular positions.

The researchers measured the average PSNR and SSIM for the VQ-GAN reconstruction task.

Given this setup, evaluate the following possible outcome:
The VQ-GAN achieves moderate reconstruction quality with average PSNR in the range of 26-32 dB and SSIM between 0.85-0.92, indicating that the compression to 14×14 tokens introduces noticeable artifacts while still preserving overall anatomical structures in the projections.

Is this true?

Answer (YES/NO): YES